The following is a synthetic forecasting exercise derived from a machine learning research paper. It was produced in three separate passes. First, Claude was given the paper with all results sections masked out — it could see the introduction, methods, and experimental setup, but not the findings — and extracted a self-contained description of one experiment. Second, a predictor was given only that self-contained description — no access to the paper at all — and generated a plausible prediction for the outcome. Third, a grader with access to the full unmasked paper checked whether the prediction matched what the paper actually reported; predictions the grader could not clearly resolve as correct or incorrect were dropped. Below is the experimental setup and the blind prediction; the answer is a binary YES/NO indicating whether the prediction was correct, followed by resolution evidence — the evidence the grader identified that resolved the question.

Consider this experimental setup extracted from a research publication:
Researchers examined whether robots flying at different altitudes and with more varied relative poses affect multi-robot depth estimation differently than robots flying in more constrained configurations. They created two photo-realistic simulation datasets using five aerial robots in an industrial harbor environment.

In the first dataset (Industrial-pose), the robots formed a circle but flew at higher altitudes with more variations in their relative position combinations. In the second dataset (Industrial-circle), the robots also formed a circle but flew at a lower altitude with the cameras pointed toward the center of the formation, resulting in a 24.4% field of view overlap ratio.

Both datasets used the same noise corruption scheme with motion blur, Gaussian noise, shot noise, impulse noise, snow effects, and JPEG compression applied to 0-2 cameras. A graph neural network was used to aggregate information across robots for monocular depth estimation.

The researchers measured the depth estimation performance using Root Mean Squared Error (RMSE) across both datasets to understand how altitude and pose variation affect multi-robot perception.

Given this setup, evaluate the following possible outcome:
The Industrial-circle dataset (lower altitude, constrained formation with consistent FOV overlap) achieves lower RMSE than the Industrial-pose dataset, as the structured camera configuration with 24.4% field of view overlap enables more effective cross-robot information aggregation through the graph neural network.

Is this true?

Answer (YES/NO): YES